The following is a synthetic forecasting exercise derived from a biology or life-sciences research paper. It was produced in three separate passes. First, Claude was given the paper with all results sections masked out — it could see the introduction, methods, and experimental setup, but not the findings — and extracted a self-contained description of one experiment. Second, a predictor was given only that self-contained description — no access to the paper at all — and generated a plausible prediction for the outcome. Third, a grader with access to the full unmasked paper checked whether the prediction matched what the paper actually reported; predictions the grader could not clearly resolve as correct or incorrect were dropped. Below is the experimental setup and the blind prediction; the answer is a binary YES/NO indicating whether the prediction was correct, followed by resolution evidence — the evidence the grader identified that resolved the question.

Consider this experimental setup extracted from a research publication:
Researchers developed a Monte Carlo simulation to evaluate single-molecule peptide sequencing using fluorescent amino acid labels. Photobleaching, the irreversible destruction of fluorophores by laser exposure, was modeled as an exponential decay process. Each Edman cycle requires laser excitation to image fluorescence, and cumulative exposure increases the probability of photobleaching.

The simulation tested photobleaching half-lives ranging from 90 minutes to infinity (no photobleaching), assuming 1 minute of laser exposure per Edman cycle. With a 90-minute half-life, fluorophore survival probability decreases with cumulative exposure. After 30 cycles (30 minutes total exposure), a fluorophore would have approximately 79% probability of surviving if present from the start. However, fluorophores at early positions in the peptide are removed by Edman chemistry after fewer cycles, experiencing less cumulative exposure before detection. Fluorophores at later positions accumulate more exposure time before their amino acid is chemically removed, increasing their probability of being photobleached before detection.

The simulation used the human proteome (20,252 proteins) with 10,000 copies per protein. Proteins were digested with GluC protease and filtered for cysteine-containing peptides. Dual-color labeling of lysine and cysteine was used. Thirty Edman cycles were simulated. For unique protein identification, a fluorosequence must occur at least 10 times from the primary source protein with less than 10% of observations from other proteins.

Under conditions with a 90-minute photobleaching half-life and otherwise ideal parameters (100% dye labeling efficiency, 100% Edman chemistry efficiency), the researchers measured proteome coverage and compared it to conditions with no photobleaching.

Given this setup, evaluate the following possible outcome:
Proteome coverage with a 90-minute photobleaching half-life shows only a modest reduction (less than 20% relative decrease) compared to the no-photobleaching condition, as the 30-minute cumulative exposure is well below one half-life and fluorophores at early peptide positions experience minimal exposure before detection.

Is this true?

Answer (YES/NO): NO